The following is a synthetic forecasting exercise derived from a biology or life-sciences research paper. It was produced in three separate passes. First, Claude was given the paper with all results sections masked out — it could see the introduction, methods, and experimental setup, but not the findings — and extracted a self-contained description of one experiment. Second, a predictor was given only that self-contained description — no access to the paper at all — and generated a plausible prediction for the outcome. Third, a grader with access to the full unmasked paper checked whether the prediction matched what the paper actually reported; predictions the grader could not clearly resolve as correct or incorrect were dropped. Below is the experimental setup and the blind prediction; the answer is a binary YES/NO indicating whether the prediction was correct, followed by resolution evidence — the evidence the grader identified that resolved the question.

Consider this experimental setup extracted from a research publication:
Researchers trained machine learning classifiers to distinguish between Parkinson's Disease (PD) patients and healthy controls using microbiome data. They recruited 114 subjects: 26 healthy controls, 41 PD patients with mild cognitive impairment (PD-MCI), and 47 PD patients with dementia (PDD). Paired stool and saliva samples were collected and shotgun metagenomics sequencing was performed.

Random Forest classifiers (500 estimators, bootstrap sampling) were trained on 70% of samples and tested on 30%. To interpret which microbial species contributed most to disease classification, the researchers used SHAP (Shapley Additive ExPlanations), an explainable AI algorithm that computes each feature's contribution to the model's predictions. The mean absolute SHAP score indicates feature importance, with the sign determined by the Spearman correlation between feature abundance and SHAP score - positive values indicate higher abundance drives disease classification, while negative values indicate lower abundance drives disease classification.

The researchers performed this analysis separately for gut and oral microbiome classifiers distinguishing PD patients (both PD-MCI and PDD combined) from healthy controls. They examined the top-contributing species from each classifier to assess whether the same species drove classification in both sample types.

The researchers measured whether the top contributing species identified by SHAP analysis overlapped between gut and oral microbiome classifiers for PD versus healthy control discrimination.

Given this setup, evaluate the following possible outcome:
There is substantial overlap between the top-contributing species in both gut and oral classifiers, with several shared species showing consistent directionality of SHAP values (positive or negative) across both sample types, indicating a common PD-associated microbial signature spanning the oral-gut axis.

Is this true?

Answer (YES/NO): NO